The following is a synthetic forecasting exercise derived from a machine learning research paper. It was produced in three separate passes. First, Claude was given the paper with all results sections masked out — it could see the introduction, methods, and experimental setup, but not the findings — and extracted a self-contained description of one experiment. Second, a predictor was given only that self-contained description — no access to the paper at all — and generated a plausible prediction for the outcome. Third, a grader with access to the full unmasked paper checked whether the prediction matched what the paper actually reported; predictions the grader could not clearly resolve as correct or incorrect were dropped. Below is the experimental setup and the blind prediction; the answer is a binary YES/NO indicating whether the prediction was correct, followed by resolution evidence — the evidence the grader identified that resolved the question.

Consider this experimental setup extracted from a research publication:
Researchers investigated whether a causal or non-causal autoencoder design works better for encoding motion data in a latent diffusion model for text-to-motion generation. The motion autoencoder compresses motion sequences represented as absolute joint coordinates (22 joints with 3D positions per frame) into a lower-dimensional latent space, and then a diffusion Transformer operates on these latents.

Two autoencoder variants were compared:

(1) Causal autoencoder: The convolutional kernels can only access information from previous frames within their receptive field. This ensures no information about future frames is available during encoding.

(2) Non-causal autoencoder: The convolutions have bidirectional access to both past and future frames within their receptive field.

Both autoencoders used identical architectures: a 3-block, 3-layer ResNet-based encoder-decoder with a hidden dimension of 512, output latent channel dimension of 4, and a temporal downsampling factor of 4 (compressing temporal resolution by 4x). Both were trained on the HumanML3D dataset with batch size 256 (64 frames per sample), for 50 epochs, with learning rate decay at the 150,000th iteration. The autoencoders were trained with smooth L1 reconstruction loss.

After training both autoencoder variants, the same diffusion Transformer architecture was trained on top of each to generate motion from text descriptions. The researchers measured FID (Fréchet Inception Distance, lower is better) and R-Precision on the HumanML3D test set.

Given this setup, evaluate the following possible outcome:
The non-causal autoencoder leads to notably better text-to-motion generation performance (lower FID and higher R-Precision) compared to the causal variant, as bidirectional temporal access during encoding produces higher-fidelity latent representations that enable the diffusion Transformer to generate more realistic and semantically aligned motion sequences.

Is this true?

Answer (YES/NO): NO